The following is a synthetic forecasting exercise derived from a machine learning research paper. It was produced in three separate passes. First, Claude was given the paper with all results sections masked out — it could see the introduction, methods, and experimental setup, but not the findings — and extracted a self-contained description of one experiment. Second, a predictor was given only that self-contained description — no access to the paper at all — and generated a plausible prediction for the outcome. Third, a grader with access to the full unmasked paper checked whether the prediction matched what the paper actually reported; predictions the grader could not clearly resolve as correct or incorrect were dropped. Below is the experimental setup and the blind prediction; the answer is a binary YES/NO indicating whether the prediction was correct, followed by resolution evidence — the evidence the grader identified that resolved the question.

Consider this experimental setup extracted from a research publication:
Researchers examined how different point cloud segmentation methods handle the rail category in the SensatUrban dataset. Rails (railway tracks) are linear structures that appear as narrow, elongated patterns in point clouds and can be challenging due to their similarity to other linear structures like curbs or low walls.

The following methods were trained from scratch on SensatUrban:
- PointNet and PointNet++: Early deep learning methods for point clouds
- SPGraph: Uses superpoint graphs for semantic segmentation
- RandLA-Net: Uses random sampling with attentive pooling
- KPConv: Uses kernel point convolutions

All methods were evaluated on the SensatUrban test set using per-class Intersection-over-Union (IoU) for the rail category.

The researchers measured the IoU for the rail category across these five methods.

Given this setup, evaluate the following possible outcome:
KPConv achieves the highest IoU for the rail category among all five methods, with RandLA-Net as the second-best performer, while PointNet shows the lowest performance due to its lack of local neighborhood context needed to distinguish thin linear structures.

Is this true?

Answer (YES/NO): NO